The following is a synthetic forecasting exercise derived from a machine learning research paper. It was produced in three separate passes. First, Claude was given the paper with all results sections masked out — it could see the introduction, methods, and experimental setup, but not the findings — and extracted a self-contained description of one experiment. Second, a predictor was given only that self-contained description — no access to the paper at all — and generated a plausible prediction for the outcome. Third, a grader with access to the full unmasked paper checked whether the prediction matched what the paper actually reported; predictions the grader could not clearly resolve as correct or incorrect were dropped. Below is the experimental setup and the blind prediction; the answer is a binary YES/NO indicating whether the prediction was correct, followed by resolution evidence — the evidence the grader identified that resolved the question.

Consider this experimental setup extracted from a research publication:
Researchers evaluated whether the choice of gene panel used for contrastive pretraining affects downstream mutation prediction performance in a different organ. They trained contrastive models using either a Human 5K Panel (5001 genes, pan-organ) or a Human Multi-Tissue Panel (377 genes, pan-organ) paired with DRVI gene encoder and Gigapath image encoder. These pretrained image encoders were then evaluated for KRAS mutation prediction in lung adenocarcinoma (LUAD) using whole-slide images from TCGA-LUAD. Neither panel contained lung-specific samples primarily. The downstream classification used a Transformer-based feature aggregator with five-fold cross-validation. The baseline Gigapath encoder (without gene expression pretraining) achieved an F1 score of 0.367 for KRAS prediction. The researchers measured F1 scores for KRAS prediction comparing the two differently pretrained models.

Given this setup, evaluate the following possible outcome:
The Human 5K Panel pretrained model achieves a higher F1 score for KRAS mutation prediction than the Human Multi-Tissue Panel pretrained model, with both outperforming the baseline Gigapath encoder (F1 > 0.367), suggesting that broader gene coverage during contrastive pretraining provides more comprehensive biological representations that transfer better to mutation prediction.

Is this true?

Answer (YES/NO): YES